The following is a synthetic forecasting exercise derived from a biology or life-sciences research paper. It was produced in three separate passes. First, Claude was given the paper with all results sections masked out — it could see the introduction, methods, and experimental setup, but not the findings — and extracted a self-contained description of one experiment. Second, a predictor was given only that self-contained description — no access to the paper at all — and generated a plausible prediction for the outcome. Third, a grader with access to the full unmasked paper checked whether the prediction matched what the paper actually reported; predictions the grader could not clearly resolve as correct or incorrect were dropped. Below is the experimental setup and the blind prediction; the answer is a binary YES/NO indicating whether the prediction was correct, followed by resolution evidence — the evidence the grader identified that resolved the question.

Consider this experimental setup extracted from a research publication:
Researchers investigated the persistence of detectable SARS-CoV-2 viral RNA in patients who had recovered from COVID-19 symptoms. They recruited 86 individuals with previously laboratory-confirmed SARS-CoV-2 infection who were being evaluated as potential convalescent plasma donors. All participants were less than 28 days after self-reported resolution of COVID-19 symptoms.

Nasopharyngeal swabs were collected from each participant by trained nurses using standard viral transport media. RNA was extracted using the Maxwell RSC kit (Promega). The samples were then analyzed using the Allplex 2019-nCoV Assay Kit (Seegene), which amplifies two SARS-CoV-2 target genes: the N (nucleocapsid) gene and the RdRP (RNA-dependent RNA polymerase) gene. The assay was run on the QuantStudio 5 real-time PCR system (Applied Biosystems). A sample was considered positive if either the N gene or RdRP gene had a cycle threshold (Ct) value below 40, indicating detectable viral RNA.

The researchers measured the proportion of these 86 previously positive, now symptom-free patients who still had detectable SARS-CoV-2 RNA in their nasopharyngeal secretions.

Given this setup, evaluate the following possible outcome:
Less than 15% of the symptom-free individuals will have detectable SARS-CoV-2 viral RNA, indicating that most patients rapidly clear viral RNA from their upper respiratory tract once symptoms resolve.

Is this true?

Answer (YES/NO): YES